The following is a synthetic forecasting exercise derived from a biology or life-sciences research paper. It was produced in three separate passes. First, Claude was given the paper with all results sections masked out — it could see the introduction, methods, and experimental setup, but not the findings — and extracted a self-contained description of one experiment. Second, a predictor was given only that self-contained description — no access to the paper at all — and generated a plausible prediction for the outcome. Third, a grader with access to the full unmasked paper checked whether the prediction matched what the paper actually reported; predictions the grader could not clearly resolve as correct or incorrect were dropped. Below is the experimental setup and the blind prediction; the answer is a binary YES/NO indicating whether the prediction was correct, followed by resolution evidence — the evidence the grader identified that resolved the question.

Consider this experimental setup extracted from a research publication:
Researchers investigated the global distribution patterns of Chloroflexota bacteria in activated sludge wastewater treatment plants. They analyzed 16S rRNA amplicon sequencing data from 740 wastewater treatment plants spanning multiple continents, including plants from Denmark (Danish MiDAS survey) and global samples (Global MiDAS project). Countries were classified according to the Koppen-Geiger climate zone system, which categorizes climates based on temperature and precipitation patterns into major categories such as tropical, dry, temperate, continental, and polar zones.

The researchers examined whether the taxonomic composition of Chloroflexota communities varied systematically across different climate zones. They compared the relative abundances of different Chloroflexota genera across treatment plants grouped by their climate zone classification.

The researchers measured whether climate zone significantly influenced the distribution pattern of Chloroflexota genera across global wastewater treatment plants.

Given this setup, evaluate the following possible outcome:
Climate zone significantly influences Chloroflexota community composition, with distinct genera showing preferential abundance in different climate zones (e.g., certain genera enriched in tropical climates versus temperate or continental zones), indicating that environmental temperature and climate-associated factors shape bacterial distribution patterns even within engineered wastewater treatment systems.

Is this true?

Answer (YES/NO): YES